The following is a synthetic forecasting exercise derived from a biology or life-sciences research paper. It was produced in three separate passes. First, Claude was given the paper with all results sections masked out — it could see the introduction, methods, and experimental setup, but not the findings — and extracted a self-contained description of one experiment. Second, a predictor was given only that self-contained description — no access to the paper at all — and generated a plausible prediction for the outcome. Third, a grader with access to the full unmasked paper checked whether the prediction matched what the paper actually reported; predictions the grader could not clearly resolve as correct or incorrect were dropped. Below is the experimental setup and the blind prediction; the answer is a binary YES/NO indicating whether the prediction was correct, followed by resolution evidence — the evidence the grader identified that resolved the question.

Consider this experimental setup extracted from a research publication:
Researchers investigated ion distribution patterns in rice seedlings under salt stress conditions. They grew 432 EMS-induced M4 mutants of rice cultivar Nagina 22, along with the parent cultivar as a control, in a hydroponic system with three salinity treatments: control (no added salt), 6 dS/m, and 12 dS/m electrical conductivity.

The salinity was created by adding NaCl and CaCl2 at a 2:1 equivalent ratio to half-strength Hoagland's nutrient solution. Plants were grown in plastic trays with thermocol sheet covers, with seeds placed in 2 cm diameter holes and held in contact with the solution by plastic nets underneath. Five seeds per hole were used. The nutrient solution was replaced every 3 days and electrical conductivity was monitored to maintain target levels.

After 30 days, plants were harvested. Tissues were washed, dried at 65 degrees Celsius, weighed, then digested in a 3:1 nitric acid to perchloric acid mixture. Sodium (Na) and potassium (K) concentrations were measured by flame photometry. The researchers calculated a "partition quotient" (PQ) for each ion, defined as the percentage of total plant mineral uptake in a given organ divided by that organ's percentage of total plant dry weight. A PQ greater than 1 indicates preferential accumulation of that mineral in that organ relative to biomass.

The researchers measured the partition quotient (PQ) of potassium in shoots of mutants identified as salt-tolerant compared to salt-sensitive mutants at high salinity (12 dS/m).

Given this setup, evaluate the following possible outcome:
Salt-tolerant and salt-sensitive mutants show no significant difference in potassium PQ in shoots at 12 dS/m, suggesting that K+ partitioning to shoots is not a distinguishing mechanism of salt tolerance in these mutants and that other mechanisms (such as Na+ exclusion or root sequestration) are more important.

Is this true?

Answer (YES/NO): NO